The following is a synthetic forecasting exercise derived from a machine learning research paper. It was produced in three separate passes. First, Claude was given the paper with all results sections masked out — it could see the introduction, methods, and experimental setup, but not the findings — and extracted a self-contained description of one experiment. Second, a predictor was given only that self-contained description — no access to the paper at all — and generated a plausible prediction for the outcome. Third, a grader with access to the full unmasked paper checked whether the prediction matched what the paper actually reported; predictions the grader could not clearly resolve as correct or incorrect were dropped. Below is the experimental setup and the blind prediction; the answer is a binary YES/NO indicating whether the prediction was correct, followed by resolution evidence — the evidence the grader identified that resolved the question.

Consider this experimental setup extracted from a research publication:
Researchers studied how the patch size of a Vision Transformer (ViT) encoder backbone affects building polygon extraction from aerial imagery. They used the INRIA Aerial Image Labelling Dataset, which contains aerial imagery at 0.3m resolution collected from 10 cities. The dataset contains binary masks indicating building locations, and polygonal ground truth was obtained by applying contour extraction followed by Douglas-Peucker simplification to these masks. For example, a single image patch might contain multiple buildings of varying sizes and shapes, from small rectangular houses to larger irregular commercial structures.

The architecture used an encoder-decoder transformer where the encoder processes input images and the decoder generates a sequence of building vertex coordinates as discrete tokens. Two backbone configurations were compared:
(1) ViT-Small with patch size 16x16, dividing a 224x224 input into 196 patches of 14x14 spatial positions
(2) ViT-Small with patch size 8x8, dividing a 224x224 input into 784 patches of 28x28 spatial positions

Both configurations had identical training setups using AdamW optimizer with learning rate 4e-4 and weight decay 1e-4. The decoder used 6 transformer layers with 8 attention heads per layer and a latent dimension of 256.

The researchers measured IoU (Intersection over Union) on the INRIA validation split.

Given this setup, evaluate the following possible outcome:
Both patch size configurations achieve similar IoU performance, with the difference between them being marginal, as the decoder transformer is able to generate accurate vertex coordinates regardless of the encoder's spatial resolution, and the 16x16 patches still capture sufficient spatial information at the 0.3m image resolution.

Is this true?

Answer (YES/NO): NO